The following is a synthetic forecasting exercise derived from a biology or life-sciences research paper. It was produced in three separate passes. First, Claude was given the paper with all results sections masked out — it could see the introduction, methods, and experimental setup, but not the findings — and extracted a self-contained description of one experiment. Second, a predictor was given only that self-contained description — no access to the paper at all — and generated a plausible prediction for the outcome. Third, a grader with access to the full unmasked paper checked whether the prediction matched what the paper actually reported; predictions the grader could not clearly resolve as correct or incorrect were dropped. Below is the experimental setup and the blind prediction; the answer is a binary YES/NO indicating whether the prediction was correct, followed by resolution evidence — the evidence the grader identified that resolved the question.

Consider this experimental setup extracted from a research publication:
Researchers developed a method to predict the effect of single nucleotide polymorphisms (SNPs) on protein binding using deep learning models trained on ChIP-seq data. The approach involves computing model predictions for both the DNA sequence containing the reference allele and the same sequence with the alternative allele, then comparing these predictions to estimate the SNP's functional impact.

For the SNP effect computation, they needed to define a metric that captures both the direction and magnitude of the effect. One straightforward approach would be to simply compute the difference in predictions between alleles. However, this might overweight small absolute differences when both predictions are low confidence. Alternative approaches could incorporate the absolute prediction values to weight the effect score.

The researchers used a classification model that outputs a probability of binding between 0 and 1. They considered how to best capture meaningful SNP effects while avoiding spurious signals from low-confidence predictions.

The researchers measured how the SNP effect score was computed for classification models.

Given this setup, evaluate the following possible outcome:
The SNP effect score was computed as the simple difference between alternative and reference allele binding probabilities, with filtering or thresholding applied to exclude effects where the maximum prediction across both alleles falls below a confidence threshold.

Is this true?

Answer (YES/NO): NO